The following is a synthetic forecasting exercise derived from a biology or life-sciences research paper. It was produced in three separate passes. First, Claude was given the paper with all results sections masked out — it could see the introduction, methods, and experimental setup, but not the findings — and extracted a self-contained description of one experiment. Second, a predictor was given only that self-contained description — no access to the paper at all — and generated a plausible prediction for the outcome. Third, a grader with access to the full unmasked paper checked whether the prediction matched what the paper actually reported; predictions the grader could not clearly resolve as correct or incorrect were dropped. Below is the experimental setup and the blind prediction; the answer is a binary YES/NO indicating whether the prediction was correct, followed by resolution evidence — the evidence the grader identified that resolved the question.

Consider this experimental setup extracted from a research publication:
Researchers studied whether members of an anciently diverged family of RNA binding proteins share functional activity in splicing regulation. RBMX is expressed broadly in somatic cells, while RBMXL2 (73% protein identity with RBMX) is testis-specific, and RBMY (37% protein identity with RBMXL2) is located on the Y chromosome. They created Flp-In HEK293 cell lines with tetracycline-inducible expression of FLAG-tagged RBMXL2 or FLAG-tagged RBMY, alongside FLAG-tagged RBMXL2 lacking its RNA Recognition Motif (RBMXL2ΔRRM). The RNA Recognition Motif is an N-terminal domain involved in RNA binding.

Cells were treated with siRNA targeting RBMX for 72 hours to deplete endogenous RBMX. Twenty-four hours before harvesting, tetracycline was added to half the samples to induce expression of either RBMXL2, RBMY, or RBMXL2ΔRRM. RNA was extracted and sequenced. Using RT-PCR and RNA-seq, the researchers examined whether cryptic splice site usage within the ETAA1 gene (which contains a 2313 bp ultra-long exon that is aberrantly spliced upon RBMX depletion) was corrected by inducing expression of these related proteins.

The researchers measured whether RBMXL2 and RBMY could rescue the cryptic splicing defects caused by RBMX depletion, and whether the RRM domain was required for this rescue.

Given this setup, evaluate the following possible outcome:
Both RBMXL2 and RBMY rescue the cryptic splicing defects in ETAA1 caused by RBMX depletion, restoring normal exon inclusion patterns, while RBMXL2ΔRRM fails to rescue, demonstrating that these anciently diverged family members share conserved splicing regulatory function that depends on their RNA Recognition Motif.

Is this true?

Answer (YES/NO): NO